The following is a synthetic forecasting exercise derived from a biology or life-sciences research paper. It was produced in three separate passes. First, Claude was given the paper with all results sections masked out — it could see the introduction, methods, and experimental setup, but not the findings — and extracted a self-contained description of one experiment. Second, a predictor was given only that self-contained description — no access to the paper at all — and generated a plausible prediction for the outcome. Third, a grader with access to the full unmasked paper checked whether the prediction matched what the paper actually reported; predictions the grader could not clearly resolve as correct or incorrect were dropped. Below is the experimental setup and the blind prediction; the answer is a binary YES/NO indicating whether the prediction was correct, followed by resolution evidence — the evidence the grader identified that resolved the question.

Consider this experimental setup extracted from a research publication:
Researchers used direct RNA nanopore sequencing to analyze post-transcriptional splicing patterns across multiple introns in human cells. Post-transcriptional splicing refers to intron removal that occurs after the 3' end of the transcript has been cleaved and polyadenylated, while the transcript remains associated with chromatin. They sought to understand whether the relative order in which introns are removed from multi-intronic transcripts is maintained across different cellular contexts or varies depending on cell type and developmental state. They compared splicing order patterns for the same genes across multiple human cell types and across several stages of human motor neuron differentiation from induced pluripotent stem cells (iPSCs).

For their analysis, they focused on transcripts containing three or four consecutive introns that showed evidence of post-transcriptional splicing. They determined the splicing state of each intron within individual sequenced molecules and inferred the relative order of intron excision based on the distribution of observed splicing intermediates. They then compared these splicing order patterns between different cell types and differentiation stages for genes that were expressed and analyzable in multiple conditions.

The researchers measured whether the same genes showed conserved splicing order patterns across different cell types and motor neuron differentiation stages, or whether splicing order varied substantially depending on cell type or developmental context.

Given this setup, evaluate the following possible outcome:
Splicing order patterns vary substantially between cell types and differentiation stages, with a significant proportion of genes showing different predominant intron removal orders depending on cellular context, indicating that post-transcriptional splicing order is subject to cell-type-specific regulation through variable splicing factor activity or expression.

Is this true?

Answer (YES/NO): NO